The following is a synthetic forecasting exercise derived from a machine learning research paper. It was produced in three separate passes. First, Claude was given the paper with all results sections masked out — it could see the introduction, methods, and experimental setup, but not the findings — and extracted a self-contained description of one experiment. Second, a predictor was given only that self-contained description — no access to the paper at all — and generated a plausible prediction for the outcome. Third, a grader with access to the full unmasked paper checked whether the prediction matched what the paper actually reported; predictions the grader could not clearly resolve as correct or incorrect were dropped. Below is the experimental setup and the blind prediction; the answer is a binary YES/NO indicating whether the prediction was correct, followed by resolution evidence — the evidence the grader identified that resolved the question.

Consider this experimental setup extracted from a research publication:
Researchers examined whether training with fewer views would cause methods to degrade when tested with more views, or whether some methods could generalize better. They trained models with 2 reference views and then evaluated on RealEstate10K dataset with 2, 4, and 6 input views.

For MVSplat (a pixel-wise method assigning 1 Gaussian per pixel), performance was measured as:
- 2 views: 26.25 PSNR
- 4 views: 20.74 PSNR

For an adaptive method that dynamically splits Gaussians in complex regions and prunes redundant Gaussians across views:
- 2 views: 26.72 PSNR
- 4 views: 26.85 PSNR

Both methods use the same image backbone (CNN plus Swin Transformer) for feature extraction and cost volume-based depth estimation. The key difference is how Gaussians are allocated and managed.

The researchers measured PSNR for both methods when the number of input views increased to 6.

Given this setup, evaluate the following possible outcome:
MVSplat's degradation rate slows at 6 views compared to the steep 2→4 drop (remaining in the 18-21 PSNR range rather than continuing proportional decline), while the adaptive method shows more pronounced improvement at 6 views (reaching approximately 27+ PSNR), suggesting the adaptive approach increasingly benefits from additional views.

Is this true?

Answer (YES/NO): NO